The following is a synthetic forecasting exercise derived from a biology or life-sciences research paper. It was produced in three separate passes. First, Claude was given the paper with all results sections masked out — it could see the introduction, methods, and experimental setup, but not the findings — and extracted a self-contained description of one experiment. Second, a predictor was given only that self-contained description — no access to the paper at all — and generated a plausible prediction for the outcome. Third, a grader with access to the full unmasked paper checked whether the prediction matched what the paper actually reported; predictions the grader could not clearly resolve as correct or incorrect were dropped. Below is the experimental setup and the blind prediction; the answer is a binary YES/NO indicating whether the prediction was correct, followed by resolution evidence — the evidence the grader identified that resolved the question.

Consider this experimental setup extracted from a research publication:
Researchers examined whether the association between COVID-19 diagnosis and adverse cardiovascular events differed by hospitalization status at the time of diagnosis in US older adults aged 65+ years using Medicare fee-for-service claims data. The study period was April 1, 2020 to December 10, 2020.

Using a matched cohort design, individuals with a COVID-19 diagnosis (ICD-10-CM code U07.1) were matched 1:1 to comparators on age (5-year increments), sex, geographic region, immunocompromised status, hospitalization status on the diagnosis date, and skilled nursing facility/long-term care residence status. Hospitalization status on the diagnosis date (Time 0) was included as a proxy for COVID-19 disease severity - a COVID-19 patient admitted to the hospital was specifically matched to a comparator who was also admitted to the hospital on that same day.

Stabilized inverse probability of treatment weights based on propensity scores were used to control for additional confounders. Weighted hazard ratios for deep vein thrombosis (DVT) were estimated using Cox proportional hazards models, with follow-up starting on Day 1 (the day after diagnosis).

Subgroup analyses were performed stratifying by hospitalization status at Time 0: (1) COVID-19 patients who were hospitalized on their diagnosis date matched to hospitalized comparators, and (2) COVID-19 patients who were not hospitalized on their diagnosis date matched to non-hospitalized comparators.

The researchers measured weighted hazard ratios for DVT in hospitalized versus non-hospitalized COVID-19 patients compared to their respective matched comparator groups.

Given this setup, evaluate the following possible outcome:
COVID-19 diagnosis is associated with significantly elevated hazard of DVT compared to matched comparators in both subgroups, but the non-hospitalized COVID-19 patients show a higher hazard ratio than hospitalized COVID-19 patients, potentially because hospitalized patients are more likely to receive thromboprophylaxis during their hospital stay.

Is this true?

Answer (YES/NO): YES